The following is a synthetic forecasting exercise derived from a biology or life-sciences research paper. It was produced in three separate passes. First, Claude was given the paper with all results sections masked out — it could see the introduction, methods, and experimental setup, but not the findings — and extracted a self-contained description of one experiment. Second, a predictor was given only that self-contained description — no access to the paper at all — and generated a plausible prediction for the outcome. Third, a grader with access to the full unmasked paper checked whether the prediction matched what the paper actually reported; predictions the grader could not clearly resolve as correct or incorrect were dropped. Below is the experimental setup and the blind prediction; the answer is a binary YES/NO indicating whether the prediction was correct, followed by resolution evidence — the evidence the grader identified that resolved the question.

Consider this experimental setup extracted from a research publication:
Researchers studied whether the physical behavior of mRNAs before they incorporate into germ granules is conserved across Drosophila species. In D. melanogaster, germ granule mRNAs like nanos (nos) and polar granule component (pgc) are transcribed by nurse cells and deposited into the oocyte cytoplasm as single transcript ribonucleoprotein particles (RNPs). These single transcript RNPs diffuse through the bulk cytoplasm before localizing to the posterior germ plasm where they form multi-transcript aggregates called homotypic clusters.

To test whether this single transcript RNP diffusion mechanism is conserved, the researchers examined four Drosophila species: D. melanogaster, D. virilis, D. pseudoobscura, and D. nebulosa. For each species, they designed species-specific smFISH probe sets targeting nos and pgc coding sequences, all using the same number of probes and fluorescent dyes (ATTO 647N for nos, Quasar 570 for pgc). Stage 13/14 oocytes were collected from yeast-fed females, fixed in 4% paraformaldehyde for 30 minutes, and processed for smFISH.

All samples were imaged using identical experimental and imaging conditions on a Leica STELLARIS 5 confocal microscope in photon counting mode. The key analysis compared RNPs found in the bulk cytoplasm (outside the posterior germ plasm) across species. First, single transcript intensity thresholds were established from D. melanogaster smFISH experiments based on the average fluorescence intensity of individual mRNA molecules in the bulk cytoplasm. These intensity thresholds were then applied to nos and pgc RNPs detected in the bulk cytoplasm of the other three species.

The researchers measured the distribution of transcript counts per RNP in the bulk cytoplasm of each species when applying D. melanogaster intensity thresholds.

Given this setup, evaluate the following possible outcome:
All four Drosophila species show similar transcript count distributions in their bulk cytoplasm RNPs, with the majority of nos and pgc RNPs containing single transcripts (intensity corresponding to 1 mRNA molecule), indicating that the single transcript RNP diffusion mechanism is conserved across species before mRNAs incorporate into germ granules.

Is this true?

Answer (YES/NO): YES